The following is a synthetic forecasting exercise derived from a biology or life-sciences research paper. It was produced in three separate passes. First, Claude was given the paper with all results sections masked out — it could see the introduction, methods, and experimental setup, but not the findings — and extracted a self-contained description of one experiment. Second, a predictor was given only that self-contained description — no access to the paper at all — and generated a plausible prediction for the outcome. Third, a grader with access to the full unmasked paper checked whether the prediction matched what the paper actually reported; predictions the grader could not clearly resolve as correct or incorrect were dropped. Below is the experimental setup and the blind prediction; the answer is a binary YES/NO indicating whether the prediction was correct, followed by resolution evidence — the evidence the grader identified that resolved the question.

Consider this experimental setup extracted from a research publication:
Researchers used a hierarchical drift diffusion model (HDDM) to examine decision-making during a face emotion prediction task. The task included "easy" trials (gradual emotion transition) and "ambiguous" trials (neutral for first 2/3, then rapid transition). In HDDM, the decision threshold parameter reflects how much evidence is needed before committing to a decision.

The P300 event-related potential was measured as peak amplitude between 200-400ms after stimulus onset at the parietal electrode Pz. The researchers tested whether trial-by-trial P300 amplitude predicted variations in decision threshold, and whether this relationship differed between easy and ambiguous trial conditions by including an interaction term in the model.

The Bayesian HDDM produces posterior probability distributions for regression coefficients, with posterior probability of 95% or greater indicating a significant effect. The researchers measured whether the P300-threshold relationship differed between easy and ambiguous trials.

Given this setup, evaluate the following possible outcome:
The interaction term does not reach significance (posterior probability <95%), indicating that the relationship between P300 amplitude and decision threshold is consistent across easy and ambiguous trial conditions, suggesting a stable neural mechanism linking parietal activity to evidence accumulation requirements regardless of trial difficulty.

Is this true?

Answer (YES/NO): NO